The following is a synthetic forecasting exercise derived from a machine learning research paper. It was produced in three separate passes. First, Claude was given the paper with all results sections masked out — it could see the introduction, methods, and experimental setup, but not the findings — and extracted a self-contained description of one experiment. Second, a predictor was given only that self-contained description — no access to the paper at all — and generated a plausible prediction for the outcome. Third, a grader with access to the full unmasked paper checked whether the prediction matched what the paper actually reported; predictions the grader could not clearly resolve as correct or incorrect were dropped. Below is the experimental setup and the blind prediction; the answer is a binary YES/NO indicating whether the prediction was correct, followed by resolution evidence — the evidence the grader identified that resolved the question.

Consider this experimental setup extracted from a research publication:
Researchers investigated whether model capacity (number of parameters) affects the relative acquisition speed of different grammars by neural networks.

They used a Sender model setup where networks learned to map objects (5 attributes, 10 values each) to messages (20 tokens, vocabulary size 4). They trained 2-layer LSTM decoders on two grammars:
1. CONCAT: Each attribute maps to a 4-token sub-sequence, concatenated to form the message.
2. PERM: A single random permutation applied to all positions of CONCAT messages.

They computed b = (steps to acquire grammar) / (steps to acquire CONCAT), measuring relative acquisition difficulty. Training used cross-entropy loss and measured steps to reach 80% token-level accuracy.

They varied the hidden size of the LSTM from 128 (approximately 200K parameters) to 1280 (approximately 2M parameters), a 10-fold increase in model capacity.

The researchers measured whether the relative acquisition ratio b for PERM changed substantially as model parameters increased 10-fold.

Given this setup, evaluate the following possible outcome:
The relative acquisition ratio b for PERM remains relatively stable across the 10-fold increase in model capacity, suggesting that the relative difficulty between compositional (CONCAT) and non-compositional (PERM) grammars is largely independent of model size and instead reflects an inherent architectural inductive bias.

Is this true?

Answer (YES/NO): YES